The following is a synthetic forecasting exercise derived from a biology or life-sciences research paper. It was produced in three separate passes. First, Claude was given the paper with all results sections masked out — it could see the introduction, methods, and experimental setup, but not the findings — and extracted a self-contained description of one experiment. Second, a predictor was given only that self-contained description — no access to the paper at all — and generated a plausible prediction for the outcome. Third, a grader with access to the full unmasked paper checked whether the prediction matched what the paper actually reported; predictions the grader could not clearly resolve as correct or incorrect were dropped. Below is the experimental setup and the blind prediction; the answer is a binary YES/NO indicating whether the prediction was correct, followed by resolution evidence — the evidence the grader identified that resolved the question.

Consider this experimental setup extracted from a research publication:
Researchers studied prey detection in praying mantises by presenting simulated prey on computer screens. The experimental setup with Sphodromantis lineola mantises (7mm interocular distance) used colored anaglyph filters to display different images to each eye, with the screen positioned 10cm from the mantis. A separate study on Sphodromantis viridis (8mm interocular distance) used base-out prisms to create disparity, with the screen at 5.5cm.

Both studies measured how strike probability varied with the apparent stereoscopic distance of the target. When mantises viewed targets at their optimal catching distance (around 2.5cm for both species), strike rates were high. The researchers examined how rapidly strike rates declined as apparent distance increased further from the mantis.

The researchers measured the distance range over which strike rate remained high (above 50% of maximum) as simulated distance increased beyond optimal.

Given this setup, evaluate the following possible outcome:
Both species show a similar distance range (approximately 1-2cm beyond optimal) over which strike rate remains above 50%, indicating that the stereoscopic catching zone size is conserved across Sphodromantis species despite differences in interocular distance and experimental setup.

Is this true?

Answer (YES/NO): NO